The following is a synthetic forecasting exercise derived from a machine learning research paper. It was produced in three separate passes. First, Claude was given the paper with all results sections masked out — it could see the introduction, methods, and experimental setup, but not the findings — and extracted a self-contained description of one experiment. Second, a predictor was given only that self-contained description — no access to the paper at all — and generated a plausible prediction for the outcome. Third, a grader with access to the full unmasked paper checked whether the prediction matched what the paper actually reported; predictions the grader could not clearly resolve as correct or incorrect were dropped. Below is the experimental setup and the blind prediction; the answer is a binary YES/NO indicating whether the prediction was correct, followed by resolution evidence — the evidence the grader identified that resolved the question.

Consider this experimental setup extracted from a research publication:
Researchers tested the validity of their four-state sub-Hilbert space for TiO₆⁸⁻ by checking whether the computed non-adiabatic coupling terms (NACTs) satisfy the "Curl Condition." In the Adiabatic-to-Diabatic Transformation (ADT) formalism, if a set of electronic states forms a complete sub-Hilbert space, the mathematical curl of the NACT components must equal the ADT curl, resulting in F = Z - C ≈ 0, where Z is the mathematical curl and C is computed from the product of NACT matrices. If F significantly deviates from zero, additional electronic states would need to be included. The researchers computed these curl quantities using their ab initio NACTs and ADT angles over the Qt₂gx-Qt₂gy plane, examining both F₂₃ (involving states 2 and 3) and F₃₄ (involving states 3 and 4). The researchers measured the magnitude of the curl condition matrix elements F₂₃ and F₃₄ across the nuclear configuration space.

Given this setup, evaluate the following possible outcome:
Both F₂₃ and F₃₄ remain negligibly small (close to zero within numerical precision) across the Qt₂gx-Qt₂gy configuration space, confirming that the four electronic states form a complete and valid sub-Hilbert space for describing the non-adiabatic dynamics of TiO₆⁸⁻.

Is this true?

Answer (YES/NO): YES